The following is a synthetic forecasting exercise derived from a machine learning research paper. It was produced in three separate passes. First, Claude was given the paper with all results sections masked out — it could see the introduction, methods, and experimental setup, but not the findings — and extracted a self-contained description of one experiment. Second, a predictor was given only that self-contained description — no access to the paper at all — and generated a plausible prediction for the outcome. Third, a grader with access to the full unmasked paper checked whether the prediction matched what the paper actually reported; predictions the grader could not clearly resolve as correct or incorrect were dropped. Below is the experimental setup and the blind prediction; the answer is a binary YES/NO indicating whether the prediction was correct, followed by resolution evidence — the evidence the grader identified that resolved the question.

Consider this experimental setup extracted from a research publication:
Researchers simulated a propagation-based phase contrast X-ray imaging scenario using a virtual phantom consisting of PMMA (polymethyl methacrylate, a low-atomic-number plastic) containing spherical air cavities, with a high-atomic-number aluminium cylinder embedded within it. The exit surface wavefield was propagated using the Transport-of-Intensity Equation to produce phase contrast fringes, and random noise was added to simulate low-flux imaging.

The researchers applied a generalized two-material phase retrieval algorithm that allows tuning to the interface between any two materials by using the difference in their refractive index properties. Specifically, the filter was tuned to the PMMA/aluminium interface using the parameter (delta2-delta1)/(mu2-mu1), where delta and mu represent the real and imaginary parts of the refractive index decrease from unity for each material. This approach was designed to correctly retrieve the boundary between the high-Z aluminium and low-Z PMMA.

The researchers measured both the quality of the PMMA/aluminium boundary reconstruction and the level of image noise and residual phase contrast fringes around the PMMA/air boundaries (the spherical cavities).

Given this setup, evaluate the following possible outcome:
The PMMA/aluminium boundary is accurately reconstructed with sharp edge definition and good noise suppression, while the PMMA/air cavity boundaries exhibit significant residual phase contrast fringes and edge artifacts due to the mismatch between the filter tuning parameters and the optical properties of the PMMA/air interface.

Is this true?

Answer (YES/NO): NO